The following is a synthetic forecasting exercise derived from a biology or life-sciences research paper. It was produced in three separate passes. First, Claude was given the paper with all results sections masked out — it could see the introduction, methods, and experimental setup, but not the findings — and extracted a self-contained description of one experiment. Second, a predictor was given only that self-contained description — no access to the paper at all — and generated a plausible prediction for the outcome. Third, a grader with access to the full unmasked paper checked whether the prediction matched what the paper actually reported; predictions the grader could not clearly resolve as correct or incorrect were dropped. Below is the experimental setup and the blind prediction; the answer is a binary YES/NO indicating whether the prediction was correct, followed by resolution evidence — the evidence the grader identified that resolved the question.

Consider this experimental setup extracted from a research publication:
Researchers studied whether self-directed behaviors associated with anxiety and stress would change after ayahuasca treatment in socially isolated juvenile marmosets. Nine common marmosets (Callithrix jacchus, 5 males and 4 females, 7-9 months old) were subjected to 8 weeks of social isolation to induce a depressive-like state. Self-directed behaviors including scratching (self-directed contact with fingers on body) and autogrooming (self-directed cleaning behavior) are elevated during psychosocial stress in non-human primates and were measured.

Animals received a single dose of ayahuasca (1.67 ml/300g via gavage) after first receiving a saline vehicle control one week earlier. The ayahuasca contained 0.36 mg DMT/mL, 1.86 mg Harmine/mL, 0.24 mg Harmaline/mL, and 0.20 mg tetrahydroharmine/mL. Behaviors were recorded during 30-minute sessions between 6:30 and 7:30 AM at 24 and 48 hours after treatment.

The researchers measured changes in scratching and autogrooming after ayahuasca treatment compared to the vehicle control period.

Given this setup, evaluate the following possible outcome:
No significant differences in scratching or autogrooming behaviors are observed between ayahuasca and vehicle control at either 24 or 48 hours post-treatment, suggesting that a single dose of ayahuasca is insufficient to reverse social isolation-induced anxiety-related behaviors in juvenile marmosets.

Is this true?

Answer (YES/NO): NO